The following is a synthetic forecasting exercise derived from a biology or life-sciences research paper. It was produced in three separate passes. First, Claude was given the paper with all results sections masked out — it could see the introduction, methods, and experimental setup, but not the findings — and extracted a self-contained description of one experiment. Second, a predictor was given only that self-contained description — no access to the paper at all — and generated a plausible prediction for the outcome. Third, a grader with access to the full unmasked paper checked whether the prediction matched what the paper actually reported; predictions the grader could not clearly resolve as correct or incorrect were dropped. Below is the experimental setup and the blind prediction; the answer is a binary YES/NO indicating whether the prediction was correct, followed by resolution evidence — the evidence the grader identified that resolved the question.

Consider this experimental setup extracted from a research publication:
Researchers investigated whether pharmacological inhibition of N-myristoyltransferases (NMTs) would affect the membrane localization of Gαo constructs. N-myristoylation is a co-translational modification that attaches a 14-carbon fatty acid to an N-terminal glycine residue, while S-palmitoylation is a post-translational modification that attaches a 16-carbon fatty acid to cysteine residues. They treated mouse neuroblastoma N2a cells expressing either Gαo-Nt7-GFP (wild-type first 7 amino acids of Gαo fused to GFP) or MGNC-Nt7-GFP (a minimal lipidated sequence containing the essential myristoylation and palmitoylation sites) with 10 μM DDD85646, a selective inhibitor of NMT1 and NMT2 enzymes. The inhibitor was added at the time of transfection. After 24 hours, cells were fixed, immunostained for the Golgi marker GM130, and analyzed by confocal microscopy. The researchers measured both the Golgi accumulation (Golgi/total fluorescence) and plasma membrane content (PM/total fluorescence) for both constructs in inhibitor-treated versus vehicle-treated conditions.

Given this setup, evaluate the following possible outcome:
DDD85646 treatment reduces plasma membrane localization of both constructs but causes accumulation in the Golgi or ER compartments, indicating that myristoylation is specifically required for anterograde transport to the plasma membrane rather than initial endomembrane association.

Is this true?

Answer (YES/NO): NO